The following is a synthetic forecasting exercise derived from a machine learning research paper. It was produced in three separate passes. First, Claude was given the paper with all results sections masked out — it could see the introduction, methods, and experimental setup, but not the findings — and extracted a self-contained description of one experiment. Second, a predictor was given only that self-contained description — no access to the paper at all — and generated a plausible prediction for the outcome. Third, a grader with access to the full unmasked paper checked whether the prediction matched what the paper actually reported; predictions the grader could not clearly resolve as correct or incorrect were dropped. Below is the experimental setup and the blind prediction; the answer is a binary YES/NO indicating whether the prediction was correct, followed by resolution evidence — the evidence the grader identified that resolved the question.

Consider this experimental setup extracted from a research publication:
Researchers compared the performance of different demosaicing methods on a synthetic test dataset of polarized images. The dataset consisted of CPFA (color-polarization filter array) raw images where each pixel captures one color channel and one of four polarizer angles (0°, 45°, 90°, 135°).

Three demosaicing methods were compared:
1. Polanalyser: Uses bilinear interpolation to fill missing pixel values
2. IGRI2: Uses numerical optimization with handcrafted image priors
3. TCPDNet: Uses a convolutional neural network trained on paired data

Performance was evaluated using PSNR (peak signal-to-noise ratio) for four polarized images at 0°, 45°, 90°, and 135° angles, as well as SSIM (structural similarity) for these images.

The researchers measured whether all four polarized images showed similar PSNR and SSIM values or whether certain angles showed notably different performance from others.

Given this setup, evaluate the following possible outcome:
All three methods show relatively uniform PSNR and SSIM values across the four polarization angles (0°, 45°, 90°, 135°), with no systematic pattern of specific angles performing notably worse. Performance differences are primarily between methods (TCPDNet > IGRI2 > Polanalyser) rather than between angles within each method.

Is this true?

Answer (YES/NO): YES